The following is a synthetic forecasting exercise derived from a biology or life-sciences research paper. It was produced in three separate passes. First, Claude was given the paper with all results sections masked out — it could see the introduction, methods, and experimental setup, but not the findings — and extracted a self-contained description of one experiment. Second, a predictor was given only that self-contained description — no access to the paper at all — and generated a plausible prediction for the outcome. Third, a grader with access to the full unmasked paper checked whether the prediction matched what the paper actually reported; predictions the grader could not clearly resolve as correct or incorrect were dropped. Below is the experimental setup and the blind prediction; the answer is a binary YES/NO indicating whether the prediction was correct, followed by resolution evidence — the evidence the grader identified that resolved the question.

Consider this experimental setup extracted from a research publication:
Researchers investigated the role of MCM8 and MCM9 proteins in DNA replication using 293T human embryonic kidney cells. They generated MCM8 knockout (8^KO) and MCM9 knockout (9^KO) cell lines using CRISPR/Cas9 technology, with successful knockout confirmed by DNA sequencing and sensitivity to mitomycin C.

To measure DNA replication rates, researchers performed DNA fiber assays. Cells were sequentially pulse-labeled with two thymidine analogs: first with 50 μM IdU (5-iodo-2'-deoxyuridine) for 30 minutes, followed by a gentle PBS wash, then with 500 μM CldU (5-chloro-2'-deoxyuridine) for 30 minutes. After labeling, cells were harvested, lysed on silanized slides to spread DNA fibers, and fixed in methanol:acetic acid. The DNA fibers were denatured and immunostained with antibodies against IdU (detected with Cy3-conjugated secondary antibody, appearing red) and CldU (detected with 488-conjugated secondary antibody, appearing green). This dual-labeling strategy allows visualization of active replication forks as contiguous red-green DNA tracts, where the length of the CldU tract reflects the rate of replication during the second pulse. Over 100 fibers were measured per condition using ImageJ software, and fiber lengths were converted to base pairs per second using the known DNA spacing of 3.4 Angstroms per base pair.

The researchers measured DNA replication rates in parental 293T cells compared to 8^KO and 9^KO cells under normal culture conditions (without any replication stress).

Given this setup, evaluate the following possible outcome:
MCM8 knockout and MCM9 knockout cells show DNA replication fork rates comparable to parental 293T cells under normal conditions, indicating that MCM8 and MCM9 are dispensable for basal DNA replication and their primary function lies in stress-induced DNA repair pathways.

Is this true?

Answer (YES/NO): NO